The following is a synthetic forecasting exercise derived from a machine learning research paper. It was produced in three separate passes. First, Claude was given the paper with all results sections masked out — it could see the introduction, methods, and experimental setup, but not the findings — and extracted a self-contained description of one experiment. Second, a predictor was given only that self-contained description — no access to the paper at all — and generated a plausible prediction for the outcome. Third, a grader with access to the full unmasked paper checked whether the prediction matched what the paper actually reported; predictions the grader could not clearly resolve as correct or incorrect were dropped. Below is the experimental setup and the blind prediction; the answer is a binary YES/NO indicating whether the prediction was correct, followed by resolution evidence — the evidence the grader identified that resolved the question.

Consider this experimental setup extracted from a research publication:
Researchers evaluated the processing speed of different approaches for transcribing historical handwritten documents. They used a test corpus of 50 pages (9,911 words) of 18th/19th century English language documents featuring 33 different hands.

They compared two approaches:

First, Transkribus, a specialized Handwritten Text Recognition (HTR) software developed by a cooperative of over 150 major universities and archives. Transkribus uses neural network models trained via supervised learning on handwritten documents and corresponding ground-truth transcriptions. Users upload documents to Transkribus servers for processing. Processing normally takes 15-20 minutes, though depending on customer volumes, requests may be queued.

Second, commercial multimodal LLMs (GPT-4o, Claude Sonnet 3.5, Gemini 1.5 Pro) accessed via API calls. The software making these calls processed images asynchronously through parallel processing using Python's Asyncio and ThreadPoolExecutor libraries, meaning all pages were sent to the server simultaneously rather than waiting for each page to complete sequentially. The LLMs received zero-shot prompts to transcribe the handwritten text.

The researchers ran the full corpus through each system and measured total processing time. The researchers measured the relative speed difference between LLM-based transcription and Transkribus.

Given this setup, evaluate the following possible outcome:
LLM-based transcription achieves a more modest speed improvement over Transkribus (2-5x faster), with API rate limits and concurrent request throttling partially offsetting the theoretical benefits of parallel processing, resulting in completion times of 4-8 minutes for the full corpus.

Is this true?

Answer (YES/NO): NO